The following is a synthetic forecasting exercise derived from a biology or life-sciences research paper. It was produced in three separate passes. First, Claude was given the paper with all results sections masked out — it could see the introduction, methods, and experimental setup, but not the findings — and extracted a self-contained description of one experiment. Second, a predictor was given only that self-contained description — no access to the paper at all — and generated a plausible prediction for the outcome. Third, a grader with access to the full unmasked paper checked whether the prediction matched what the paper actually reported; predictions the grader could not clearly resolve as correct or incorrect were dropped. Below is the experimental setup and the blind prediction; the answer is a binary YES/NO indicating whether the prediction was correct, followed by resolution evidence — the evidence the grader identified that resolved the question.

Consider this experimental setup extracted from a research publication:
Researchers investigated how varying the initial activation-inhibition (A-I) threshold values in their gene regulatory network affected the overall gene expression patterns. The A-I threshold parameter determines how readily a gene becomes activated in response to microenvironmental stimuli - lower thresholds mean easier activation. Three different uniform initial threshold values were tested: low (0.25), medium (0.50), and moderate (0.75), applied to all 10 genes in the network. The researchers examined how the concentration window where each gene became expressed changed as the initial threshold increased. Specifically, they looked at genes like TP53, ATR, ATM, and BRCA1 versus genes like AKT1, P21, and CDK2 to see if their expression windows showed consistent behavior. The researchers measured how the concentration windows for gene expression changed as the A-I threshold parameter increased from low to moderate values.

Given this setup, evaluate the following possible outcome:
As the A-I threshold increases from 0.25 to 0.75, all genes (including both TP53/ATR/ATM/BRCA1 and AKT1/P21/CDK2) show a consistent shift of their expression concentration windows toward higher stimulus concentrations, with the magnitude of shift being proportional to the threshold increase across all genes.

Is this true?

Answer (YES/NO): NO